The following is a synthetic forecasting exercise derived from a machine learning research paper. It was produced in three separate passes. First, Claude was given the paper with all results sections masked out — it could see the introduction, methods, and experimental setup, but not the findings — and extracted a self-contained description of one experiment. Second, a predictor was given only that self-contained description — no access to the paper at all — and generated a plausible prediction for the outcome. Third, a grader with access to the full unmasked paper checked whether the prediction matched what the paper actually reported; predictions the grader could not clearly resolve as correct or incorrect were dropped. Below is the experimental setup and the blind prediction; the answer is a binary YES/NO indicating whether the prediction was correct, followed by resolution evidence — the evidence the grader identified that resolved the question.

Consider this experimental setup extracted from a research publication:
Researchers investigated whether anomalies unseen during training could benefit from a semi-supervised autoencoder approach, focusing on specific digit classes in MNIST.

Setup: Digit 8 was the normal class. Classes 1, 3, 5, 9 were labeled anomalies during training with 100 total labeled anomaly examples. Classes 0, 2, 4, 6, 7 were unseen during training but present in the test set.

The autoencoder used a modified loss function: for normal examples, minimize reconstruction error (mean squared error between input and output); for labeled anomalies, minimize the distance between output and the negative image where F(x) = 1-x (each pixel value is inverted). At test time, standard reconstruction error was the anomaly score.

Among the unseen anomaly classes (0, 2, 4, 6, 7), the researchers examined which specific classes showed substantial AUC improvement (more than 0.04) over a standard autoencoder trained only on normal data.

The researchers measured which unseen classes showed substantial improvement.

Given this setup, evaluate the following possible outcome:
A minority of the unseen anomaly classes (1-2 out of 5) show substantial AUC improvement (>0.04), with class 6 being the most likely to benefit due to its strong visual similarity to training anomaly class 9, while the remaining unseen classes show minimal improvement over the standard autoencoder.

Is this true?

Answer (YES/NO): NO